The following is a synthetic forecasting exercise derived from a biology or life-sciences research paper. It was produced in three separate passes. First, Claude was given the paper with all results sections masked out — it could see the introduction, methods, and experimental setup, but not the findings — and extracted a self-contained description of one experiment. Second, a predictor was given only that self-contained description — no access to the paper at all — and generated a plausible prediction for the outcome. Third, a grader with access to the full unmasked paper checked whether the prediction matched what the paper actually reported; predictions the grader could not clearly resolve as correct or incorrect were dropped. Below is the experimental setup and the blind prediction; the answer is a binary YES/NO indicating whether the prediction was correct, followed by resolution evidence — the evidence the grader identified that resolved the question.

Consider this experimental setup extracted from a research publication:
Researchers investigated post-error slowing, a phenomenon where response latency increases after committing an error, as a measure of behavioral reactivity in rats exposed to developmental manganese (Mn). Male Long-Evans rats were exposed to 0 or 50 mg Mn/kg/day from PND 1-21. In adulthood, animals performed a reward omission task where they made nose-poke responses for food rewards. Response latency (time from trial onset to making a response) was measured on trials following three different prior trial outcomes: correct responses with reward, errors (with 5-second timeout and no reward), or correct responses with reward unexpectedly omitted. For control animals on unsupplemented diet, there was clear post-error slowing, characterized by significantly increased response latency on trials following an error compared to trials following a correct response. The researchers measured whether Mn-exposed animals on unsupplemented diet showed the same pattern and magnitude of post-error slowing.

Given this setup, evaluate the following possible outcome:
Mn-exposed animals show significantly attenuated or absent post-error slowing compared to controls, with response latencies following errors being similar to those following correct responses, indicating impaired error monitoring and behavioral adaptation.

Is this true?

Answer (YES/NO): NO